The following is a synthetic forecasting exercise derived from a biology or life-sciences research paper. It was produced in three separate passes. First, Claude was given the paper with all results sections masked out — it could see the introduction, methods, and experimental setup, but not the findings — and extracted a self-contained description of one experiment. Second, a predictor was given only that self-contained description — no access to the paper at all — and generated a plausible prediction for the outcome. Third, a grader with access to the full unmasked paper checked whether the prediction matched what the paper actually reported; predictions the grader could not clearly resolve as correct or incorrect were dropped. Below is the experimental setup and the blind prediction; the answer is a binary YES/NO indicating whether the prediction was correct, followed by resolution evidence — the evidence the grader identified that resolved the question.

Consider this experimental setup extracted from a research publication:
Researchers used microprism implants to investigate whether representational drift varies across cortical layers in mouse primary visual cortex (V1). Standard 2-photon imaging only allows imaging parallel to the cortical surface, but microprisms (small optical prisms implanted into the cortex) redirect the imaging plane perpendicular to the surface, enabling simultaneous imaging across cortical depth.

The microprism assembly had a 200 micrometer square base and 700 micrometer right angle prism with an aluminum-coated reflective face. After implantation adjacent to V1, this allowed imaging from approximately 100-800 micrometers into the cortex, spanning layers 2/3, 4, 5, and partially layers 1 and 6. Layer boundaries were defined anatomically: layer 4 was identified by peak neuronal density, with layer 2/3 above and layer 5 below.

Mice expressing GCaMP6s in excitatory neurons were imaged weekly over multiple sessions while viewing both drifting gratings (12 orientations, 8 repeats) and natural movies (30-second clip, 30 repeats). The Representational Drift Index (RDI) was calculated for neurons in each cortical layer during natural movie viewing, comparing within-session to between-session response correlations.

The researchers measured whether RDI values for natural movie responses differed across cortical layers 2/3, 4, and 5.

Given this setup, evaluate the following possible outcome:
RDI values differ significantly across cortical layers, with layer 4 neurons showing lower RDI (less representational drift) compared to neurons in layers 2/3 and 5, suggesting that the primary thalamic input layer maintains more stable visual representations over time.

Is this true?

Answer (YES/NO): NO